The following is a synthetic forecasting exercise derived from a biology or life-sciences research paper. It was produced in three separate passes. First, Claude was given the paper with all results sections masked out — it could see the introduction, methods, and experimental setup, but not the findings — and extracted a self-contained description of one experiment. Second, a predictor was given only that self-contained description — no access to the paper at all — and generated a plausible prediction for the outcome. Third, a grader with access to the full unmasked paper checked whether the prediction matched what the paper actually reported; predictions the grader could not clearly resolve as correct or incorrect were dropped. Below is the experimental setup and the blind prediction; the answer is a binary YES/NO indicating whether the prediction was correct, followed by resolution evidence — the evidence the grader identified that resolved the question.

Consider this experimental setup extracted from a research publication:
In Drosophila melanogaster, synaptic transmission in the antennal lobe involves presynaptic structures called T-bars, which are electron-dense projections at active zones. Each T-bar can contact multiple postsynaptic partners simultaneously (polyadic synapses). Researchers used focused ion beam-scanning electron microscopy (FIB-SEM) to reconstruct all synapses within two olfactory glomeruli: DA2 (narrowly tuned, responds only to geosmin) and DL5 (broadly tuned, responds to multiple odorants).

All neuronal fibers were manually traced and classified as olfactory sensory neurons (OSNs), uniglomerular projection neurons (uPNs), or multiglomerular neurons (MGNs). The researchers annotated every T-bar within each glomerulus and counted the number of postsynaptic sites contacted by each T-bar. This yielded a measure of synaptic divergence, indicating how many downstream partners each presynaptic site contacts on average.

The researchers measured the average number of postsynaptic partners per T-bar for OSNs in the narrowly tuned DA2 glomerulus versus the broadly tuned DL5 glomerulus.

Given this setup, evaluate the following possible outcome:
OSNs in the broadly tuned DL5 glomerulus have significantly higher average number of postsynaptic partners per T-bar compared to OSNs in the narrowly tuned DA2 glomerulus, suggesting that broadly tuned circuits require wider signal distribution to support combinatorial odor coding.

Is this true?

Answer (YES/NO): NO